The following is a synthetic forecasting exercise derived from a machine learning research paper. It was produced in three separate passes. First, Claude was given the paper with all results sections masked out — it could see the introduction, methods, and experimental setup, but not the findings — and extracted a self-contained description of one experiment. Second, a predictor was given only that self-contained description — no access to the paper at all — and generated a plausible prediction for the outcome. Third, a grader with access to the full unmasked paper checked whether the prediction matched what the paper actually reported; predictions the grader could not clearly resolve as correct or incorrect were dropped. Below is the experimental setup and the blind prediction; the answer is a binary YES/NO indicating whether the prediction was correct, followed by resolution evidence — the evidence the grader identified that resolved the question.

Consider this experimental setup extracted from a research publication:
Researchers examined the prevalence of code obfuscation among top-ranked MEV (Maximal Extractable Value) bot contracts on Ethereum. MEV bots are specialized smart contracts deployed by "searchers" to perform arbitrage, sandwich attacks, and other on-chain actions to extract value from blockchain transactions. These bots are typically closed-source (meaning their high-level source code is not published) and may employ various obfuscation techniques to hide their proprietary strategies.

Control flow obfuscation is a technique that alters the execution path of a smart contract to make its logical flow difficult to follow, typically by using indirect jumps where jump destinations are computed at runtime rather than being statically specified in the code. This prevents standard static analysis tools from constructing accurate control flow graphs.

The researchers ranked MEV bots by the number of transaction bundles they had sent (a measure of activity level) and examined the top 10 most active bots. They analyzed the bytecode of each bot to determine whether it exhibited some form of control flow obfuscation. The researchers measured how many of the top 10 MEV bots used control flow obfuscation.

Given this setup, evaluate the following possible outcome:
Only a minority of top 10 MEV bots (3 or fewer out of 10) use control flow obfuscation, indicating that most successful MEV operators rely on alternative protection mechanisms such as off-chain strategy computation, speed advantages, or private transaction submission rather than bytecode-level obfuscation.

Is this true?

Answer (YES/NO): NO